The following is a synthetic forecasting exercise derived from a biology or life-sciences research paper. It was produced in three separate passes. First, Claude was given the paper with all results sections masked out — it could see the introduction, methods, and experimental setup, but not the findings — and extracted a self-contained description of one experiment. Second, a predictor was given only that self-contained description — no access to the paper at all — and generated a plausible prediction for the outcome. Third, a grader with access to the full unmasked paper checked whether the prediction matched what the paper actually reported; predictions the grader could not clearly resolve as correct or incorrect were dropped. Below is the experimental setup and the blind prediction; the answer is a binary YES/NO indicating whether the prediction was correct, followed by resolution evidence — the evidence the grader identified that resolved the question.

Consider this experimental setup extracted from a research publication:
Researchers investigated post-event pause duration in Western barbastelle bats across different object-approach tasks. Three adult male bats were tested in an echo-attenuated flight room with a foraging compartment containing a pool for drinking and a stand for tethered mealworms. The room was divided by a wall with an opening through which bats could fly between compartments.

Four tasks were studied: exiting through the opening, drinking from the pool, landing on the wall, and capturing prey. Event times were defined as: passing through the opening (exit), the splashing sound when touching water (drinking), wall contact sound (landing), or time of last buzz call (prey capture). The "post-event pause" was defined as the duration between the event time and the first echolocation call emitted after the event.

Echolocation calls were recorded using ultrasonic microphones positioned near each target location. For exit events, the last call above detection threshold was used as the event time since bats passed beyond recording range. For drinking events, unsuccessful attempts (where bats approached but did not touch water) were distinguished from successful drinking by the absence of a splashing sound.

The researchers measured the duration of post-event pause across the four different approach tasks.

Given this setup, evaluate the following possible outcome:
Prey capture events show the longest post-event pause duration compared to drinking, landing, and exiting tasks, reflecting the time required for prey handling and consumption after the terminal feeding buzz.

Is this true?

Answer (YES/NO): NO